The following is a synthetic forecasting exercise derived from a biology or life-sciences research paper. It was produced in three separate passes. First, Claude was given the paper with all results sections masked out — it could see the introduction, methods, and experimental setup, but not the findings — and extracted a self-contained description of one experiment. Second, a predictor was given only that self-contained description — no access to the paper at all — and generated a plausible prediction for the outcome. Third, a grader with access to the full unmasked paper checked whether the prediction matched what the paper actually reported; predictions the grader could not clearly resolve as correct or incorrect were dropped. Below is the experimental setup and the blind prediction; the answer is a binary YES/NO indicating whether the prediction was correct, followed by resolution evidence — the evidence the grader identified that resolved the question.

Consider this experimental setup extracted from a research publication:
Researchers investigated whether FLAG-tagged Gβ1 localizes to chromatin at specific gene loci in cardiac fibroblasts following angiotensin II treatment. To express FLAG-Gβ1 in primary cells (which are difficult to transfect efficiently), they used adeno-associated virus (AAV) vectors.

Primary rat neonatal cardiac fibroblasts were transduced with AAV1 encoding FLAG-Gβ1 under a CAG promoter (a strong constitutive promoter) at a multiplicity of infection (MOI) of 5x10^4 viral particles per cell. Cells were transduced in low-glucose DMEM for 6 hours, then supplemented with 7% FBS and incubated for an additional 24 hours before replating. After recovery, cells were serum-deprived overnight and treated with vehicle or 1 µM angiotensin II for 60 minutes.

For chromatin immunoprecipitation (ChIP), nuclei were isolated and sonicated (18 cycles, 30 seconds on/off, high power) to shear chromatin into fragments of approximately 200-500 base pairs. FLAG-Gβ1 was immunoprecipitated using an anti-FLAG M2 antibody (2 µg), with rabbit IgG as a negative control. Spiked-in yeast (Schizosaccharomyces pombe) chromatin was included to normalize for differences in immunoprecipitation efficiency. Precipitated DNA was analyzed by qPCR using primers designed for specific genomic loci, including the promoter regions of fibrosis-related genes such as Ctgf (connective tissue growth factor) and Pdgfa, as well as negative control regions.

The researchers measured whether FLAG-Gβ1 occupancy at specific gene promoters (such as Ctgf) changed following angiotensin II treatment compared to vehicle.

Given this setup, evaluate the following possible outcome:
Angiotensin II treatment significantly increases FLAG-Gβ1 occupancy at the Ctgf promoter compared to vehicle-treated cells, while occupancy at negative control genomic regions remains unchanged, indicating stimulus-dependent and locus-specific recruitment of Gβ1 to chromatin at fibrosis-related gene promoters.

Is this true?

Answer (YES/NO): NO